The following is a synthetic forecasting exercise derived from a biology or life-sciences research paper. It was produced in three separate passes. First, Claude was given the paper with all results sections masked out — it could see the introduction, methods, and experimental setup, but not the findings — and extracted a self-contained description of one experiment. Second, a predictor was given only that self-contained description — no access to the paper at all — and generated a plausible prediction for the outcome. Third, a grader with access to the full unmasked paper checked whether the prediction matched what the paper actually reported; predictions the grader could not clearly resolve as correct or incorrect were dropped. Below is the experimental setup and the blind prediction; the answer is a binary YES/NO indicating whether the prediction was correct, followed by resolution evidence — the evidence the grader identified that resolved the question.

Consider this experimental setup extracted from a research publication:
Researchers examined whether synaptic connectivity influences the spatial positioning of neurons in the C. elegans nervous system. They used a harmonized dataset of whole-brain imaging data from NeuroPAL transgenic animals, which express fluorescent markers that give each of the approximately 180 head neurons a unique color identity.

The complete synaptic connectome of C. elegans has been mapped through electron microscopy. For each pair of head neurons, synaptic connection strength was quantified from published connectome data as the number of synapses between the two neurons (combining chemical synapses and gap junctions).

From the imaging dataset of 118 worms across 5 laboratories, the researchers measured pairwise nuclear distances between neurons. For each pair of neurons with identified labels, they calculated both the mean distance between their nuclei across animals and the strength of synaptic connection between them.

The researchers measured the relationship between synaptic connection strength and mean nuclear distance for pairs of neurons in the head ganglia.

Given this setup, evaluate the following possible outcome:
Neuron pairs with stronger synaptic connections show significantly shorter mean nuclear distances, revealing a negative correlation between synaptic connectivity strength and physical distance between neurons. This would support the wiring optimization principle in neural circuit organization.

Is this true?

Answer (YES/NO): YES